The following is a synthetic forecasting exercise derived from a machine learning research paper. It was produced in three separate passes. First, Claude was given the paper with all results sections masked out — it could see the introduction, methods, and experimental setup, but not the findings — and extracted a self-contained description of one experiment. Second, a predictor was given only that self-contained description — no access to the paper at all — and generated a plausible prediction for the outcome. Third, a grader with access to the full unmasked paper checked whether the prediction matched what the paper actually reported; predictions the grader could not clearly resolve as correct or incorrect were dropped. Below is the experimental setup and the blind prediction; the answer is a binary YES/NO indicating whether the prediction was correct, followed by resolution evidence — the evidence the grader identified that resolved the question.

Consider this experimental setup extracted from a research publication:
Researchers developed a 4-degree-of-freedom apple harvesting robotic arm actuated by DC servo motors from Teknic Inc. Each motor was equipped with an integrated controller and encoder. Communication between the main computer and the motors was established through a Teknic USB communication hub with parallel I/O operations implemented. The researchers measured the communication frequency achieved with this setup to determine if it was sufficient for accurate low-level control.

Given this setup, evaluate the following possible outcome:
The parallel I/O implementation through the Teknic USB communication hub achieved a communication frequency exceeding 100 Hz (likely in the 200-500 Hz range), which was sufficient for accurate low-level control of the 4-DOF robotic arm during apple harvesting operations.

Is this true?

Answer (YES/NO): YES